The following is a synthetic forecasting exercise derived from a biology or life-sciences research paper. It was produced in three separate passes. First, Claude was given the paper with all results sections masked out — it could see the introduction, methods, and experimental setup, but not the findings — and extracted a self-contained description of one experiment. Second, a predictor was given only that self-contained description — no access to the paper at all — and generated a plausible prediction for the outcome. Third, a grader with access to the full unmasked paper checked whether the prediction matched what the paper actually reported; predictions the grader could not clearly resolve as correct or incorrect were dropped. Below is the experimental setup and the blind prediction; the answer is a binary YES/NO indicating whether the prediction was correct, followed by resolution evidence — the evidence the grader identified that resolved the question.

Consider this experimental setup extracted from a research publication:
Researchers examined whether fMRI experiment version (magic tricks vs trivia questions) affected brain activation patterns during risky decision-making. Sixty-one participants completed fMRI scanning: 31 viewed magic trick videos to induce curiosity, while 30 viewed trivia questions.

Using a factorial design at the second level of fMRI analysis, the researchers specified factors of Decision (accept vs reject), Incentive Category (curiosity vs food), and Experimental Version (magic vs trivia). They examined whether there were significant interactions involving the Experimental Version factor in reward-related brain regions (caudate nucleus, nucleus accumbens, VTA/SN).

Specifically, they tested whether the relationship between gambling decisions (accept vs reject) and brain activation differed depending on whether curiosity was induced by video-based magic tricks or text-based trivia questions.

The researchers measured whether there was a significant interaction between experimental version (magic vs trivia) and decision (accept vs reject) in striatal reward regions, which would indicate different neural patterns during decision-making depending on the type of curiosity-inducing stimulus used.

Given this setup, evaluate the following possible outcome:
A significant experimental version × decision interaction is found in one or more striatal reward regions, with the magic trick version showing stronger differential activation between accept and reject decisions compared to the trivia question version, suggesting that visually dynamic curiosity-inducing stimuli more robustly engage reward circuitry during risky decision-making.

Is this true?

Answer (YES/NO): NO